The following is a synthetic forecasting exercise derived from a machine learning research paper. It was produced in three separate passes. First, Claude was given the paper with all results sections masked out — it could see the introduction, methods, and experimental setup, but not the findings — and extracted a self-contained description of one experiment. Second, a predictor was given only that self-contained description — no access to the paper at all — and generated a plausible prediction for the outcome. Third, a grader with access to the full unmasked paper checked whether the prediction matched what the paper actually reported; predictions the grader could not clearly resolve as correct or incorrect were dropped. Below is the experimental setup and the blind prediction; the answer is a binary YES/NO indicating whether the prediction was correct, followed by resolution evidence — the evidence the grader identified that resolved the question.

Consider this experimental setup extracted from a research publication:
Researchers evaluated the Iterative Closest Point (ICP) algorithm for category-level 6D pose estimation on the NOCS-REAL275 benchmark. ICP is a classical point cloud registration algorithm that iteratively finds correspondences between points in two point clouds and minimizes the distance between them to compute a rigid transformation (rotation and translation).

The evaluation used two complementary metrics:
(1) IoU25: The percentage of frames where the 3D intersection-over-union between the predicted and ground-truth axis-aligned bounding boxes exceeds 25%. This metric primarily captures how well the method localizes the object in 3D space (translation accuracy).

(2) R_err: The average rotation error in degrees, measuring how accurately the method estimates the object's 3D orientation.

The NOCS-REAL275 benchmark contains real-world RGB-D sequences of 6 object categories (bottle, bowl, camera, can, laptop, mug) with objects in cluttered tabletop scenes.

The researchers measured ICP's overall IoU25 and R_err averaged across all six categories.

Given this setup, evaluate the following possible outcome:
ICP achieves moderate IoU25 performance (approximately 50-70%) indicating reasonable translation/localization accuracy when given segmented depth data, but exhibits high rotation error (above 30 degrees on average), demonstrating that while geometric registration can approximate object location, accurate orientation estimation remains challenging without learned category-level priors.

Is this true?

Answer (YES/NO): NO